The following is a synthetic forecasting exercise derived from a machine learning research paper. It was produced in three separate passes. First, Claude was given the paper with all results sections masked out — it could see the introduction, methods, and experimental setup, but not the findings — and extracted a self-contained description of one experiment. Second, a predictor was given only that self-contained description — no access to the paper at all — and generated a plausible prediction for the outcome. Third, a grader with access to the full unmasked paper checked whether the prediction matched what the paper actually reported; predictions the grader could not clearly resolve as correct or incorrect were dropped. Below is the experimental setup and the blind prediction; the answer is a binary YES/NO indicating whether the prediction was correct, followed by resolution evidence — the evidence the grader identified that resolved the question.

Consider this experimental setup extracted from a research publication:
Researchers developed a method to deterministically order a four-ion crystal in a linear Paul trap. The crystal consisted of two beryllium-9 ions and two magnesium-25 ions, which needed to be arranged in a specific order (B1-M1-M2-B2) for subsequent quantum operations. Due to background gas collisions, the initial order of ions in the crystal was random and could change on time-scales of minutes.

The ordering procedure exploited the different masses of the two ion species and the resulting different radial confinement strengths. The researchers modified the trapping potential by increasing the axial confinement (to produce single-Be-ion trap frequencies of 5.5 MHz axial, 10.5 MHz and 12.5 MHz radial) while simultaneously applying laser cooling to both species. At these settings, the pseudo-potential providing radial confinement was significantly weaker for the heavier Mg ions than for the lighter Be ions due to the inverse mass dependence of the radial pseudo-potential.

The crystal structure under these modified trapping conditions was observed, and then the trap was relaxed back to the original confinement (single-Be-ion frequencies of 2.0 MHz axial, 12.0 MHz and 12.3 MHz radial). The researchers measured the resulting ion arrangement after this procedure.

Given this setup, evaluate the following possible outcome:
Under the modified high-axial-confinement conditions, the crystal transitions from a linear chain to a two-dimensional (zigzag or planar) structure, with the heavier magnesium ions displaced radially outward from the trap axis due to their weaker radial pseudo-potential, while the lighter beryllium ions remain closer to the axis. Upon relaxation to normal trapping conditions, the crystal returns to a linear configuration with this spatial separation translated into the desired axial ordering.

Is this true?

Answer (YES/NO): YES